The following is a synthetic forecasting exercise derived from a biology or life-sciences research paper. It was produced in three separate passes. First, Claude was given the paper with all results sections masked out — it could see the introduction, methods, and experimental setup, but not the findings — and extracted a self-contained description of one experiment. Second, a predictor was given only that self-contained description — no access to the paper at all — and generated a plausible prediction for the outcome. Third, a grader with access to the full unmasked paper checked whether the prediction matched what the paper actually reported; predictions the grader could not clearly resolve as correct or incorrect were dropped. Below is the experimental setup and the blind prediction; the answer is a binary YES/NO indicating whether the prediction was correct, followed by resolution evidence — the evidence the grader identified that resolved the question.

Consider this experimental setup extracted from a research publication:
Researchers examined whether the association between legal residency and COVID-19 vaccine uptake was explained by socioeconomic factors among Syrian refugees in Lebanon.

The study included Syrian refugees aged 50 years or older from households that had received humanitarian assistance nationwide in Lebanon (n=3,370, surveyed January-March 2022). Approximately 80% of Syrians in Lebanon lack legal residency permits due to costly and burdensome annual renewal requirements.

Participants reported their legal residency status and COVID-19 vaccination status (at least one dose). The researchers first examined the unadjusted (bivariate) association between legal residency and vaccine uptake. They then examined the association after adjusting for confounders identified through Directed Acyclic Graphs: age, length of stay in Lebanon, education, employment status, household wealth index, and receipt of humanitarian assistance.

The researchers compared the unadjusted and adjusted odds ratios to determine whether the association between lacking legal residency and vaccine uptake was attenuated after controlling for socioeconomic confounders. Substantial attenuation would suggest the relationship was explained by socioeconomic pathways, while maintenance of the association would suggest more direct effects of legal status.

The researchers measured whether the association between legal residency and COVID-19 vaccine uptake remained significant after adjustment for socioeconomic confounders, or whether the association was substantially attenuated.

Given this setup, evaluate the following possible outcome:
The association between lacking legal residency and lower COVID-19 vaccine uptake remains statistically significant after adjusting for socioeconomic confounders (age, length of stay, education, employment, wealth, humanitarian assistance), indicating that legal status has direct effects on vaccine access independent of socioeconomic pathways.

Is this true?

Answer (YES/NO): YES